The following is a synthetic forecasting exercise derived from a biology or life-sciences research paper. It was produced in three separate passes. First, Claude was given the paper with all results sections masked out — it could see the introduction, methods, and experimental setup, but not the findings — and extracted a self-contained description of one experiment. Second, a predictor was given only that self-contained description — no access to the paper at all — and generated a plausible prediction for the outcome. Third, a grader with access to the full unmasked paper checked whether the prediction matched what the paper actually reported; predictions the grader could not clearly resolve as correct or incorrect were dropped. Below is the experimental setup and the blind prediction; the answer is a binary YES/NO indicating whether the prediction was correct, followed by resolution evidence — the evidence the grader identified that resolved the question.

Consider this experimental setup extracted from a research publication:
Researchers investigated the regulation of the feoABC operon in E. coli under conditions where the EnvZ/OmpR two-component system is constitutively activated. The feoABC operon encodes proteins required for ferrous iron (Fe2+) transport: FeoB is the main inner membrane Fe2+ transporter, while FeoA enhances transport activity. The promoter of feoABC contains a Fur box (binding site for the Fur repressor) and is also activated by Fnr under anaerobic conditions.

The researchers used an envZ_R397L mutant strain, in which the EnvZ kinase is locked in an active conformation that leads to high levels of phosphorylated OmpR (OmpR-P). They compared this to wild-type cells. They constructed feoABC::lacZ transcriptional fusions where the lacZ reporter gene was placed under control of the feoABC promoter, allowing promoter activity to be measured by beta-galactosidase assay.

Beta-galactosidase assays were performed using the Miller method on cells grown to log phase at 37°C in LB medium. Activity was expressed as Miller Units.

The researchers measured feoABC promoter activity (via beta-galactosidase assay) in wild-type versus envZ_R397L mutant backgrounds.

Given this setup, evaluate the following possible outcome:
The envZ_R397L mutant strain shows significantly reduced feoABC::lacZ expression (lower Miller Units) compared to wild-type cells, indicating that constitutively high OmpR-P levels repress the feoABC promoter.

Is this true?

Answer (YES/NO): NO